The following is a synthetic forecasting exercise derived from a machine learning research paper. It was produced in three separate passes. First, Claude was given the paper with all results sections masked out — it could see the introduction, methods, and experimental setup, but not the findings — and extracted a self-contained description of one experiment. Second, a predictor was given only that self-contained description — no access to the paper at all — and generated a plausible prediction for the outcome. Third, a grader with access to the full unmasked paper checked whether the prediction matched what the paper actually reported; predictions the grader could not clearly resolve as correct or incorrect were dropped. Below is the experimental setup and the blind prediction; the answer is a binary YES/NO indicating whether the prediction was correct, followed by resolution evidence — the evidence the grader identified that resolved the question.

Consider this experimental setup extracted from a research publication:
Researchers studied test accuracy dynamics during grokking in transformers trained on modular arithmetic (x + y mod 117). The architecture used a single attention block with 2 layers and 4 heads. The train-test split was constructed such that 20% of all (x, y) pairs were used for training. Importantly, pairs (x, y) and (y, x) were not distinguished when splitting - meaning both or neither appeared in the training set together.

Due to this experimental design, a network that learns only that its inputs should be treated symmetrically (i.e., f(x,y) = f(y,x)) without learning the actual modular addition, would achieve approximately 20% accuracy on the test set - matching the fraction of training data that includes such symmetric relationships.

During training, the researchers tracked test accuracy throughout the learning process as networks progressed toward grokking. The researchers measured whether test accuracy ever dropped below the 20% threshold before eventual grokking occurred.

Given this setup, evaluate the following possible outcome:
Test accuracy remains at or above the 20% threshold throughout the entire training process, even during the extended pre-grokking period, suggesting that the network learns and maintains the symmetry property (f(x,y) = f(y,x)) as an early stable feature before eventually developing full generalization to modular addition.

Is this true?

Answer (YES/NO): NO